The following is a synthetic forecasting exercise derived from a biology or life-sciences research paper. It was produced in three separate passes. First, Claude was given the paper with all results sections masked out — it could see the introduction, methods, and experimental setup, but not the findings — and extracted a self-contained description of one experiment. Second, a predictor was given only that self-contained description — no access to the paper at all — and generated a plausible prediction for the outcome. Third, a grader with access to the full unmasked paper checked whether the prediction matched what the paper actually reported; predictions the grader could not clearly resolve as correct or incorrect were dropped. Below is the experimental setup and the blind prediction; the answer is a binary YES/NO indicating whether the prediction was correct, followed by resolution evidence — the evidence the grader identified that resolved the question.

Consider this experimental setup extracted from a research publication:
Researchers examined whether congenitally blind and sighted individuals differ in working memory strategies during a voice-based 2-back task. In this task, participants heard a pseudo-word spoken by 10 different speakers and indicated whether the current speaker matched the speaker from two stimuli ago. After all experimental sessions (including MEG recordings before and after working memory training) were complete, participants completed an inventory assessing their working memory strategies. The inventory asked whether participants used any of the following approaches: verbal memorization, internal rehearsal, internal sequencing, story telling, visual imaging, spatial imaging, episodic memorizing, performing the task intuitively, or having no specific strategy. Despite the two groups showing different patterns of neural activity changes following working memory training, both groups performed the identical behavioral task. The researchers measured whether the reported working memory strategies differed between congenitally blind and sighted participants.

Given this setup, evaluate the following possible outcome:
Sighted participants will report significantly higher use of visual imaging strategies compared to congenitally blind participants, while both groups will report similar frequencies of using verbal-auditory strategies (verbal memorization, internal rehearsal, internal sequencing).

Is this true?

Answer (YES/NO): NO